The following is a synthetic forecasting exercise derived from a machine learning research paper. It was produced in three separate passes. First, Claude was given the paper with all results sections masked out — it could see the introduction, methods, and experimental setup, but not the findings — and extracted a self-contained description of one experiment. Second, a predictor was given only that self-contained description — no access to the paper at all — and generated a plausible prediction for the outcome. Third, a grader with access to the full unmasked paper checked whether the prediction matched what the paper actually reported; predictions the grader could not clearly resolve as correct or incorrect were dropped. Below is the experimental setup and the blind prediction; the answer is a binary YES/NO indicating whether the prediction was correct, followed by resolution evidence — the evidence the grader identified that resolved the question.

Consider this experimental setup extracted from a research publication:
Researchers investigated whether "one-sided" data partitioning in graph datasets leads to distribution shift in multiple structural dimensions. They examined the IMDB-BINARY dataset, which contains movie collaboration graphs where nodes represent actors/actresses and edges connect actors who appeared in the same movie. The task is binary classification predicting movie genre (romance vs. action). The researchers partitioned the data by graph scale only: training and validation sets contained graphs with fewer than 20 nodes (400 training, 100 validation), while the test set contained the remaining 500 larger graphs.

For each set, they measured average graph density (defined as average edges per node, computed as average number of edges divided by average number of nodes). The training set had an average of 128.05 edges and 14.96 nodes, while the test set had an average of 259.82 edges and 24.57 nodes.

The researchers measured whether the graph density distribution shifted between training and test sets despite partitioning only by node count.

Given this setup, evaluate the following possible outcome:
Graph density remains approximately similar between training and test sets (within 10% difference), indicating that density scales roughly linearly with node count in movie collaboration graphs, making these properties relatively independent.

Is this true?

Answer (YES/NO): NO